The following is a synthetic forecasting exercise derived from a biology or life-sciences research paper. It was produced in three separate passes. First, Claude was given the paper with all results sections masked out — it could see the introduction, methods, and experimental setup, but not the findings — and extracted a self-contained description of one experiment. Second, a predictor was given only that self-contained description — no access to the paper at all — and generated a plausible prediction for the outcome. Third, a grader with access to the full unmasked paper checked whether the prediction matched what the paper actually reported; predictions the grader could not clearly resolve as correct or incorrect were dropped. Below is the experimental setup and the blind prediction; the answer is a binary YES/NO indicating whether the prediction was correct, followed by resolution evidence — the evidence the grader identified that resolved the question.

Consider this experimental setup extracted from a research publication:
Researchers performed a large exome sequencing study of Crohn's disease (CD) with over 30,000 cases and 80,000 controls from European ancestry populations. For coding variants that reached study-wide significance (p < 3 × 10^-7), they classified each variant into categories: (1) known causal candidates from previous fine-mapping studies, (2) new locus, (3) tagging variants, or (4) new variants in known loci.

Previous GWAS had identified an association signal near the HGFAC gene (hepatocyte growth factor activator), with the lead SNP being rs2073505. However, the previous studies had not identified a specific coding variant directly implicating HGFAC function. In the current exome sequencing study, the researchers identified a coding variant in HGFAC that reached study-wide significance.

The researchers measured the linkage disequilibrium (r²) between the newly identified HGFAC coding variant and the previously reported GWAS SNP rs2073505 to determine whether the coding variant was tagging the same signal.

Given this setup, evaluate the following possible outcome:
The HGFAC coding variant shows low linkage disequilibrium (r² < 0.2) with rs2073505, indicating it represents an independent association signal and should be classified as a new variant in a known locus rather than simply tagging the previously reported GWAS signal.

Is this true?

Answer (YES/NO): NO